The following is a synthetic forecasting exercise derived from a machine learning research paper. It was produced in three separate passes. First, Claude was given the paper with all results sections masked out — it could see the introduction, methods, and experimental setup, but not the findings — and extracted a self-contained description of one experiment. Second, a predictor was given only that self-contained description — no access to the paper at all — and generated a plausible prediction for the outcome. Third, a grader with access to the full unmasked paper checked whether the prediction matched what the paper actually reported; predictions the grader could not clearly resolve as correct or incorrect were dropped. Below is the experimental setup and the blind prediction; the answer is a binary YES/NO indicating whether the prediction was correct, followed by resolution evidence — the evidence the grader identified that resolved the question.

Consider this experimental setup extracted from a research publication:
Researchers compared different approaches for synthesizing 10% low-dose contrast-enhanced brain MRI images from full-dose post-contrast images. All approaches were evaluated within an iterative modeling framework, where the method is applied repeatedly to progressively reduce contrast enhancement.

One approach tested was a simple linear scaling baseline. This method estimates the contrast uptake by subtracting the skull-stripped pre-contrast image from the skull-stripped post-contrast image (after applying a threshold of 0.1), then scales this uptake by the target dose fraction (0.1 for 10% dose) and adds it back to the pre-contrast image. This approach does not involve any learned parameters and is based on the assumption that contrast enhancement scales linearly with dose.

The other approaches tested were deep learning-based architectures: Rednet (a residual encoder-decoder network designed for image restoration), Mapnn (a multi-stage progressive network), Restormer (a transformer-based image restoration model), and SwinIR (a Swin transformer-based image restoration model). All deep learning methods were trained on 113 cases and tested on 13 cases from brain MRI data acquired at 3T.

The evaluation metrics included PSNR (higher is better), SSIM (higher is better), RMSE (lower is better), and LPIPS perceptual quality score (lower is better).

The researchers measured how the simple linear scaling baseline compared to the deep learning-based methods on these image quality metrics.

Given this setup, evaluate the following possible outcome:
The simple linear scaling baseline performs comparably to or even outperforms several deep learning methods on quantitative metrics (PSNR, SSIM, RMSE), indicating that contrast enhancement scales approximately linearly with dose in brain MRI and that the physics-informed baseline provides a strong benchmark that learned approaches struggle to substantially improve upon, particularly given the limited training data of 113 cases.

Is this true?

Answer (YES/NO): NO